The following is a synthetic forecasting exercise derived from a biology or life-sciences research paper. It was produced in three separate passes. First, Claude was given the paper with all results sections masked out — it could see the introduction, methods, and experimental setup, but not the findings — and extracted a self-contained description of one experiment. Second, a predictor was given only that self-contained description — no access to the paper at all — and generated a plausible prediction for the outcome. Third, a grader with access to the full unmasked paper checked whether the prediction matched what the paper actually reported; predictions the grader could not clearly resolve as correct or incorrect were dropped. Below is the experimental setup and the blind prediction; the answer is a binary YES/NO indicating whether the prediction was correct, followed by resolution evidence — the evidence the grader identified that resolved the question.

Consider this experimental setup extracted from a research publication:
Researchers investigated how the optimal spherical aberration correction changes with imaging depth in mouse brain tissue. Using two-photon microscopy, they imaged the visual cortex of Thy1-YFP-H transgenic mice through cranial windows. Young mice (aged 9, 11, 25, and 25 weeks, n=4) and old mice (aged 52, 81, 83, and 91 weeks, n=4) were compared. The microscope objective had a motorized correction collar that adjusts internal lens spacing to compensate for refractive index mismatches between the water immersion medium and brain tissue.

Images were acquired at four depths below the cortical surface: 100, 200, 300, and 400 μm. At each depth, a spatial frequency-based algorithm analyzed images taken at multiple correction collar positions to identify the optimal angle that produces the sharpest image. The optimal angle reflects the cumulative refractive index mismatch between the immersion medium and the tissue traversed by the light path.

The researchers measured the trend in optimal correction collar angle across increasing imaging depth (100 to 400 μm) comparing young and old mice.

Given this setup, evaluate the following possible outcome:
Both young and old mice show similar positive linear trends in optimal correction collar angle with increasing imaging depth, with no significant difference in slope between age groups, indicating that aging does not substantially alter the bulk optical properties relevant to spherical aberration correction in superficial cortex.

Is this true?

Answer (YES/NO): NO